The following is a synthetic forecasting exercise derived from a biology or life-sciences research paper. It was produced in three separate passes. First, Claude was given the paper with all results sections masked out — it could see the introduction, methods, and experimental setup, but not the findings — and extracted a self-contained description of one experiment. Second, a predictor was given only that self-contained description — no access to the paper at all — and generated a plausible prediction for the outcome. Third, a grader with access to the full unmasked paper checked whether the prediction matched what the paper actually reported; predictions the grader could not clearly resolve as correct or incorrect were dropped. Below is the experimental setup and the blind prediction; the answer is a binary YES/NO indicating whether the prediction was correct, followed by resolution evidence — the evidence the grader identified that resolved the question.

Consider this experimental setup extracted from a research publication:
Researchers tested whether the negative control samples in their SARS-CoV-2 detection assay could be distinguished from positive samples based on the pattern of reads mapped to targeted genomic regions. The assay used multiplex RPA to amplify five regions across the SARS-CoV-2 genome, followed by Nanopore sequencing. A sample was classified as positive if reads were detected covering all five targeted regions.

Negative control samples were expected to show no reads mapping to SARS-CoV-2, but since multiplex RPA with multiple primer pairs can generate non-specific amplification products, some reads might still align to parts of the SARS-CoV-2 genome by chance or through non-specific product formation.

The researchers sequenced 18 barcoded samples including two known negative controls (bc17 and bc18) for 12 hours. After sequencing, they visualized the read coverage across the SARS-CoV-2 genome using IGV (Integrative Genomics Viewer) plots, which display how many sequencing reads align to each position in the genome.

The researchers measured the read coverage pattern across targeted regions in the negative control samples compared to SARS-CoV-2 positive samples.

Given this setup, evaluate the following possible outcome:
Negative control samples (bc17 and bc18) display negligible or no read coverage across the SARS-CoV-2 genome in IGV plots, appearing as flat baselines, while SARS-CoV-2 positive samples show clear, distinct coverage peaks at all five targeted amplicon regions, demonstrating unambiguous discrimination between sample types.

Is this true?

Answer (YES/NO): NO